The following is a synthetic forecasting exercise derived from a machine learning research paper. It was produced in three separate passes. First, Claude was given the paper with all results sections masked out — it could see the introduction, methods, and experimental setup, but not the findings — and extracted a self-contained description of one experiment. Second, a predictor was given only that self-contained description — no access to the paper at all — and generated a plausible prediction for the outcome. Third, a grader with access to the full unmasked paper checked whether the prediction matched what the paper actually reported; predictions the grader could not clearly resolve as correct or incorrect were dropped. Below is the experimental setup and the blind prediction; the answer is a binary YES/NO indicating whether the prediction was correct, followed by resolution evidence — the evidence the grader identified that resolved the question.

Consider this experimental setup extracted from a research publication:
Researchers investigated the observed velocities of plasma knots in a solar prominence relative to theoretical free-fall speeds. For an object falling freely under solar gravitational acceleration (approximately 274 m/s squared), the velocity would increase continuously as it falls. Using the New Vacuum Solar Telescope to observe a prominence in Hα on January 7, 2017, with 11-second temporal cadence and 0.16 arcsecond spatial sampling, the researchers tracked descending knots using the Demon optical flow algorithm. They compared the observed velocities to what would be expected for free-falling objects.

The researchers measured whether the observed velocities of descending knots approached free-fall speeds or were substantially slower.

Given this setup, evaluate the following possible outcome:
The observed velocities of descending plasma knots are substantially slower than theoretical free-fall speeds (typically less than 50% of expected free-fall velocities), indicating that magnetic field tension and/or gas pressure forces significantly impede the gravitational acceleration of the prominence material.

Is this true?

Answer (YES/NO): YES